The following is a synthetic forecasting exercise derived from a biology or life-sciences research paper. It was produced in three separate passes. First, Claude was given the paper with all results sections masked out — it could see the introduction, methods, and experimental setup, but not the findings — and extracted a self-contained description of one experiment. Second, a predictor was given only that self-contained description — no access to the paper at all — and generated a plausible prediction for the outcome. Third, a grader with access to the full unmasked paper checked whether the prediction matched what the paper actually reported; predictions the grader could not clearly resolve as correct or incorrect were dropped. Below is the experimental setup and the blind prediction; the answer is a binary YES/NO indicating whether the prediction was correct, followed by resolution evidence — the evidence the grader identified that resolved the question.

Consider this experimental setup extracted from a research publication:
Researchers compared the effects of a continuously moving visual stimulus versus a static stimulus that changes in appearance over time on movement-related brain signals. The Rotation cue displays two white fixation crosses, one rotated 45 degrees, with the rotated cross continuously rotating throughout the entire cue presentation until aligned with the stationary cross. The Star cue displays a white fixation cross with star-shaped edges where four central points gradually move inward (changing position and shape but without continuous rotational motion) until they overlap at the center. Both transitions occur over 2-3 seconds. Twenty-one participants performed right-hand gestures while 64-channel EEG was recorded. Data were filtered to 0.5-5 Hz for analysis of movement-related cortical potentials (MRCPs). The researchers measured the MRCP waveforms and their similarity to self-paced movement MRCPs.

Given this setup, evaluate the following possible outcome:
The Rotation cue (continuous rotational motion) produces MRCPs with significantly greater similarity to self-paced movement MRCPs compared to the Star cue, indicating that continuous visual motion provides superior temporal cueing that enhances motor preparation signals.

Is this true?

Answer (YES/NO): YES